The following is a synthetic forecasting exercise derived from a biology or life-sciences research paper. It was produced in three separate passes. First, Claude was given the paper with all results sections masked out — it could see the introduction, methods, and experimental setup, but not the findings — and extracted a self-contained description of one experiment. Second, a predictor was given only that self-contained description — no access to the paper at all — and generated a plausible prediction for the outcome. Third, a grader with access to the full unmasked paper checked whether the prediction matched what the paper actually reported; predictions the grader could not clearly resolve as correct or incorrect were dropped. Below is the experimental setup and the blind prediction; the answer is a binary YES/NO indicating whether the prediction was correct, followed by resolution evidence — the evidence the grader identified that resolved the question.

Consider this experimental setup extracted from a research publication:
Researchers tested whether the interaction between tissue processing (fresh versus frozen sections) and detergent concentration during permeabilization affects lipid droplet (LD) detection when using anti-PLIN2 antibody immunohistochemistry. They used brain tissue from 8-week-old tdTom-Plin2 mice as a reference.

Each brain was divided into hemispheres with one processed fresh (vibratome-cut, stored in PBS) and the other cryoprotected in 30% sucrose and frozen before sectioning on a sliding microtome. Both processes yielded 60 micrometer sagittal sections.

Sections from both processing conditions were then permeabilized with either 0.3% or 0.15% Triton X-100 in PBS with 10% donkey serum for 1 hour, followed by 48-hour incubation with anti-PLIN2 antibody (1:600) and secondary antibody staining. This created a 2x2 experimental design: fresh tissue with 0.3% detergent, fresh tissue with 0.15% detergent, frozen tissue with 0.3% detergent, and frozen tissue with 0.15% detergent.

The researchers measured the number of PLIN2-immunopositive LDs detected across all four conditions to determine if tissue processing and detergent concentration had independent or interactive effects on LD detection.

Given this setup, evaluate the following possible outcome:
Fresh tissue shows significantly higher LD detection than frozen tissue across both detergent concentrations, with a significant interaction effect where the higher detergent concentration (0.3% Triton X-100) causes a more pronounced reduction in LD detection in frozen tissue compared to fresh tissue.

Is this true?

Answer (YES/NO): NO